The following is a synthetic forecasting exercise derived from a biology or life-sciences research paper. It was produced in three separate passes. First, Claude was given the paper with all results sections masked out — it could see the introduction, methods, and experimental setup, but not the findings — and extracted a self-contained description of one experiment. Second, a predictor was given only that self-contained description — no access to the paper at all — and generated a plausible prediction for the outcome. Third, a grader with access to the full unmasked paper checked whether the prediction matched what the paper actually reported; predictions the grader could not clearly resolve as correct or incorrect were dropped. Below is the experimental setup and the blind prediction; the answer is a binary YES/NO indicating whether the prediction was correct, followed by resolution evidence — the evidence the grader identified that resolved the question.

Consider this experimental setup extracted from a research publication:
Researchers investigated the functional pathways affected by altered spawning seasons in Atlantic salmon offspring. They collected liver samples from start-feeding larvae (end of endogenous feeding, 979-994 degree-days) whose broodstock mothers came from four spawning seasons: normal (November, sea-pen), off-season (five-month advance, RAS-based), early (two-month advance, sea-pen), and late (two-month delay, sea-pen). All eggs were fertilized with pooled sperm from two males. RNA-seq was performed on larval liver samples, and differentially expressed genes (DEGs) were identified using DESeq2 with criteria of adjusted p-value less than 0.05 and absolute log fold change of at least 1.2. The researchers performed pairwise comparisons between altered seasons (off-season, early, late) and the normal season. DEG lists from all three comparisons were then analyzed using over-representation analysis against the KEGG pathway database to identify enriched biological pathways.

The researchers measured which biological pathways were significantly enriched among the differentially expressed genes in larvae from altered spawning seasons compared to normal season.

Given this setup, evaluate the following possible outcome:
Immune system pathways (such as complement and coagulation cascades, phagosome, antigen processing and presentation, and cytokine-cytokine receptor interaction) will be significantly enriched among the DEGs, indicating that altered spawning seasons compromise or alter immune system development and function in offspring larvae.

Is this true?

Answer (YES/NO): NO